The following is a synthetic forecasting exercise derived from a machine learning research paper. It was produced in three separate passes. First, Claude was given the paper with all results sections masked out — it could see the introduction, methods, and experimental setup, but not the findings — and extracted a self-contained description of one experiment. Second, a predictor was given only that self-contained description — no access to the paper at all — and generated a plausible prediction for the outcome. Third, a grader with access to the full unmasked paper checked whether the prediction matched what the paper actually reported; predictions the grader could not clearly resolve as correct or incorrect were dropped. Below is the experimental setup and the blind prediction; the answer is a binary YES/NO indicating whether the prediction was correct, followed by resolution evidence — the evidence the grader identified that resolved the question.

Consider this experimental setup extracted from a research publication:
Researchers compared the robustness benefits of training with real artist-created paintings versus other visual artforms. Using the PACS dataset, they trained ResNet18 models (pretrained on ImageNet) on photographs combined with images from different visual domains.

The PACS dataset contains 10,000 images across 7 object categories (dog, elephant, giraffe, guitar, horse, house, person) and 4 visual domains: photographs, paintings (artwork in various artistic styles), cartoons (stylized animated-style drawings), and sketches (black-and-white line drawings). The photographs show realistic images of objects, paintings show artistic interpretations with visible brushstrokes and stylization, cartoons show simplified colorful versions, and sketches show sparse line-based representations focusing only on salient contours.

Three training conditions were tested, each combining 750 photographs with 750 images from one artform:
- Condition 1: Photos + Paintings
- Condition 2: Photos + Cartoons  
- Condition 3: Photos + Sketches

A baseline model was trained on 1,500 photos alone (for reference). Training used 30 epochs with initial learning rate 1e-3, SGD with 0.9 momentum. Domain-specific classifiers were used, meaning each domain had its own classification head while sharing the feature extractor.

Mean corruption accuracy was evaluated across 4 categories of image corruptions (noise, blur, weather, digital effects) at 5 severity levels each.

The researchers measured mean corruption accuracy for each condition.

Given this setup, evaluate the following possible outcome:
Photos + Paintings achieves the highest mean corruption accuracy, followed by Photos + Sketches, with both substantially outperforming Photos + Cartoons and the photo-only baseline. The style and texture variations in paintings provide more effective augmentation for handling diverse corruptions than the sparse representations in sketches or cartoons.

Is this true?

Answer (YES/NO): NO